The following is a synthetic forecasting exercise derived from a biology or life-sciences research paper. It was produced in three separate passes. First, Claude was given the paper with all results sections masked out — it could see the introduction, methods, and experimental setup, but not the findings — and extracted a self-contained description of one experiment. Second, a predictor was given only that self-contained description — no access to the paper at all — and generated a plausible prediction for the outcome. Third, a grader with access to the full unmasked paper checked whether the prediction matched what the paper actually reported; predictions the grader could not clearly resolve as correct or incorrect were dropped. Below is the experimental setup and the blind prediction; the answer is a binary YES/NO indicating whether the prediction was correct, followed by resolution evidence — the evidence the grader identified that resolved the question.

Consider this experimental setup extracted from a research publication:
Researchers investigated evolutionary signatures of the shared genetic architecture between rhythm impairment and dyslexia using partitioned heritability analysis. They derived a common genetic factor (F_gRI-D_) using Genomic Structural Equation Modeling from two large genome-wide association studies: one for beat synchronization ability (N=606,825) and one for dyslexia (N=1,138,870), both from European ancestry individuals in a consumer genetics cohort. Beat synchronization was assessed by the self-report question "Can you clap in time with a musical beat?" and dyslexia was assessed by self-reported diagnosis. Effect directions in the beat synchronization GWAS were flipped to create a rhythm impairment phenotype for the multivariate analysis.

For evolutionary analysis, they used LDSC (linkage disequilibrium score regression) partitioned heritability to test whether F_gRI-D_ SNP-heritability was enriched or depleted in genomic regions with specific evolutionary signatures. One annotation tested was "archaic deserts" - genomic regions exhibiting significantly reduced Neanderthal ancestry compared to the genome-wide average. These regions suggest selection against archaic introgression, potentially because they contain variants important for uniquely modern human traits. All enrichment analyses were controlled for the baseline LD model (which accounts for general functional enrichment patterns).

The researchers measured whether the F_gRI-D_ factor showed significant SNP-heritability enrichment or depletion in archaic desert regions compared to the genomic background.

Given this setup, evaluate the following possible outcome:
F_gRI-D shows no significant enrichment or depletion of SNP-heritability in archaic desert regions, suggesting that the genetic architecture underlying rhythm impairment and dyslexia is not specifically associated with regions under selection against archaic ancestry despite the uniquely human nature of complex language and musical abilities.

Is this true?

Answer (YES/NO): YES